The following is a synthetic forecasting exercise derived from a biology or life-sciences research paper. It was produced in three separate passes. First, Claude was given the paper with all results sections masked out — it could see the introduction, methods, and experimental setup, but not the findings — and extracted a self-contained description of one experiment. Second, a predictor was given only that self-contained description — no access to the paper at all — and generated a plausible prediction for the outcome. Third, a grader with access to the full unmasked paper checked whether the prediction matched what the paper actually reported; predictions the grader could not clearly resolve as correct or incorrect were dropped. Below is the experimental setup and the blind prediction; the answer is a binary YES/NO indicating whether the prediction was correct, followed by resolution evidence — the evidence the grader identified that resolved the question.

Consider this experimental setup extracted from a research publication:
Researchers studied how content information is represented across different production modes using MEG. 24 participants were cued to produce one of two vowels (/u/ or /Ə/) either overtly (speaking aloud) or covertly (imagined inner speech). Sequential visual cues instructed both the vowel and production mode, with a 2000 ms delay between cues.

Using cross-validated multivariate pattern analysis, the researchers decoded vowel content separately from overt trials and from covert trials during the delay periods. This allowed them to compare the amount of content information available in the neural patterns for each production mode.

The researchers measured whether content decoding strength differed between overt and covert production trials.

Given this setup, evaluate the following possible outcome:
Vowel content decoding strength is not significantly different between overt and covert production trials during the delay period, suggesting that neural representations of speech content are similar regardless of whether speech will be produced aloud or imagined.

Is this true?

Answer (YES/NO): NO